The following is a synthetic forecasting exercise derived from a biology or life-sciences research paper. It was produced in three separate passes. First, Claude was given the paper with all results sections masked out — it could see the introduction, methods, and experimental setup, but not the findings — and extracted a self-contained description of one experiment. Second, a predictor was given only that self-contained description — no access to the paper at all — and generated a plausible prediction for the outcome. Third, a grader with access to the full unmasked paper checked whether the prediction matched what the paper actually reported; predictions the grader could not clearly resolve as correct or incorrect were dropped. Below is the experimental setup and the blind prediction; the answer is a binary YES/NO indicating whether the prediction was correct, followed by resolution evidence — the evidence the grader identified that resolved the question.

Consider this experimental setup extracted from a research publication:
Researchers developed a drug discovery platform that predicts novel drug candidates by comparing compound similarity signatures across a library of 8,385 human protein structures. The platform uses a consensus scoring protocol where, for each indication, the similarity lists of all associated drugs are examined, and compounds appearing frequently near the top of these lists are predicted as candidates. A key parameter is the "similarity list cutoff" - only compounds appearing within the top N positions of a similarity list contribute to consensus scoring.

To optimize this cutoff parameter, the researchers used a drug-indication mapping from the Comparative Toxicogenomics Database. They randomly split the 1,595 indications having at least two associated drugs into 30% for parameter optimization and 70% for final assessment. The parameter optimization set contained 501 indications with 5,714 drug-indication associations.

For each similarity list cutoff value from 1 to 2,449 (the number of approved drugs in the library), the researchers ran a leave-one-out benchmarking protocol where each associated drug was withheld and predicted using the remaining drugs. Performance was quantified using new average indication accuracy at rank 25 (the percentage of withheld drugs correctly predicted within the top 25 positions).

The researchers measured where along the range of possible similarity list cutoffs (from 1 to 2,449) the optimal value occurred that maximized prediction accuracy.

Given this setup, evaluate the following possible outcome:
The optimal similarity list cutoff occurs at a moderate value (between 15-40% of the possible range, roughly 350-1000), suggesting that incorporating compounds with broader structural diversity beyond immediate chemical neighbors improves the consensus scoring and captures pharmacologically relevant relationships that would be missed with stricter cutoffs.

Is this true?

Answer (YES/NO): NO